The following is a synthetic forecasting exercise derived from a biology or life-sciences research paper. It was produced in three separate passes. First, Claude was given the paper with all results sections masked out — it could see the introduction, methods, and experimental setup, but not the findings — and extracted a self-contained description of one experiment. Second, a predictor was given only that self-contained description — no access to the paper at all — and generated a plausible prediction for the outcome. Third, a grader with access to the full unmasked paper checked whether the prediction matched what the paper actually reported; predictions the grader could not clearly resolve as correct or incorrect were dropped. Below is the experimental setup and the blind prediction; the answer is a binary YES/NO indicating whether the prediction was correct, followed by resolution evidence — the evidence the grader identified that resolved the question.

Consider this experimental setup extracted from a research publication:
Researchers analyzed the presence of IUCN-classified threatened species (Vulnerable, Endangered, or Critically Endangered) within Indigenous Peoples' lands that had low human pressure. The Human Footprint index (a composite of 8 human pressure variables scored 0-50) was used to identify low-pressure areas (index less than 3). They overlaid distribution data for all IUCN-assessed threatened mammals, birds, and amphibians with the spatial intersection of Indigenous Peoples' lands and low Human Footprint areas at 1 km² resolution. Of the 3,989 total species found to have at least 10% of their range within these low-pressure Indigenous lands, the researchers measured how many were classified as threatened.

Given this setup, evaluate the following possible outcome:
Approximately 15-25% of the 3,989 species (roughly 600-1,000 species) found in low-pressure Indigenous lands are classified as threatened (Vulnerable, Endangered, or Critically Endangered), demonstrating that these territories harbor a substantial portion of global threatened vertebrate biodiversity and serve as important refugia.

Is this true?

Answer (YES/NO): NO